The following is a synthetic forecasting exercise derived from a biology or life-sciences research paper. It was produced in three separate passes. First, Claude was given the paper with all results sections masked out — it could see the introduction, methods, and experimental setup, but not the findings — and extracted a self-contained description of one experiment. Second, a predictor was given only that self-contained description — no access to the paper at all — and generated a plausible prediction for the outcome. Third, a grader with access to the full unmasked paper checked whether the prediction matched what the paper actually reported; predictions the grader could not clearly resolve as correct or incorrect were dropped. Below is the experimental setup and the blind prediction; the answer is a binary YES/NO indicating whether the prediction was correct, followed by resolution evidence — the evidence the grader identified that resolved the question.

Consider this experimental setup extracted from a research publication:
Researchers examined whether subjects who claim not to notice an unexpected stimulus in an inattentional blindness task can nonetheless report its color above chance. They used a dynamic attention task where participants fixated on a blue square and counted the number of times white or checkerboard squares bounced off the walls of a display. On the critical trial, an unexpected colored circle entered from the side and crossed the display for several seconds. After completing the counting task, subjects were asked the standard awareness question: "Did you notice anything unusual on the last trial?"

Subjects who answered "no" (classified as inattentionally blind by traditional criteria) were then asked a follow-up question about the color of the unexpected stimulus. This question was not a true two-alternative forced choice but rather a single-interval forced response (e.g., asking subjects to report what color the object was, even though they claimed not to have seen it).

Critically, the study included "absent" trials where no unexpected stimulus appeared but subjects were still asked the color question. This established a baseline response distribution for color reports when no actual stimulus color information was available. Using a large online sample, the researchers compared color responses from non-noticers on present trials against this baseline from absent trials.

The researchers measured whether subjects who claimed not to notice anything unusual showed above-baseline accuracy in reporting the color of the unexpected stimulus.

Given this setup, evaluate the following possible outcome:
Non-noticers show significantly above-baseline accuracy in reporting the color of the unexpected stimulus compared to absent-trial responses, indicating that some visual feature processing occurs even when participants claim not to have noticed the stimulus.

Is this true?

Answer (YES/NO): YES